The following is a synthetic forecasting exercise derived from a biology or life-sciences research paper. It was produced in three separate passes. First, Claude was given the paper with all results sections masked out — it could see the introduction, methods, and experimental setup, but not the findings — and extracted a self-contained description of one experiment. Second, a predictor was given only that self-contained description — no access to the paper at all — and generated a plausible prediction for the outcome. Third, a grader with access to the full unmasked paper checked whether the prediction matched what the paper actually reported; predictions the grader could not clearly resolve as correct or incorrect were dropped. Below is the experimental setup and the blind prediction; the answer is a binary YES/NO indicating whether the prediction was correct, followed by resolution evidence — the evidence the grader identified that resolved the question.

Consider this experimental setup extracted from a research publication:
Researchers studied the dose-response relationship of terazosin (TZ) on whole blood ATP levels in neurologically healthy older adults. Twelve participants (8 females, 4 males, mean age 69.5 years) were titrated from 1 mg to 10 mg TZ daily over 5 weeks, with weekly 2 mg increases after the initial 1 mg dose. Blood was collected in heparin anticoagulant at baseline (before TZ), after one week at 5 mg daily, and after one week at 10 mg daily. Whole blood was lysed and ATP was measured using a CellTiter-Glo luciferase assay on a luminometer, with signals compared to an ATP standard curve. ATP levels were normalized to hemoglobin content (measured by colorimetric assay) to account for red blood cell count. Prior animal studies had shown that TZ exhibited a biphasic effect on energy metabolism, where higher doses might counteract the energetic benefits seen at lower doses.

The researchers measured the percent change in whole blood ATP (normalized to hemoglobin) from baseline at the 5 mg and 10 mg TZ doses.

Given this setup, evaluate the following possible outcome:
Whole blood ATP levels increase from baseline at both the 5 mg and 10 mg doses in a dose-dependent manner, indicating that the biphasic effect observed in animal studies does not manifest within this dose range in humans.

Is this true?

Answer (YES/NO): NO